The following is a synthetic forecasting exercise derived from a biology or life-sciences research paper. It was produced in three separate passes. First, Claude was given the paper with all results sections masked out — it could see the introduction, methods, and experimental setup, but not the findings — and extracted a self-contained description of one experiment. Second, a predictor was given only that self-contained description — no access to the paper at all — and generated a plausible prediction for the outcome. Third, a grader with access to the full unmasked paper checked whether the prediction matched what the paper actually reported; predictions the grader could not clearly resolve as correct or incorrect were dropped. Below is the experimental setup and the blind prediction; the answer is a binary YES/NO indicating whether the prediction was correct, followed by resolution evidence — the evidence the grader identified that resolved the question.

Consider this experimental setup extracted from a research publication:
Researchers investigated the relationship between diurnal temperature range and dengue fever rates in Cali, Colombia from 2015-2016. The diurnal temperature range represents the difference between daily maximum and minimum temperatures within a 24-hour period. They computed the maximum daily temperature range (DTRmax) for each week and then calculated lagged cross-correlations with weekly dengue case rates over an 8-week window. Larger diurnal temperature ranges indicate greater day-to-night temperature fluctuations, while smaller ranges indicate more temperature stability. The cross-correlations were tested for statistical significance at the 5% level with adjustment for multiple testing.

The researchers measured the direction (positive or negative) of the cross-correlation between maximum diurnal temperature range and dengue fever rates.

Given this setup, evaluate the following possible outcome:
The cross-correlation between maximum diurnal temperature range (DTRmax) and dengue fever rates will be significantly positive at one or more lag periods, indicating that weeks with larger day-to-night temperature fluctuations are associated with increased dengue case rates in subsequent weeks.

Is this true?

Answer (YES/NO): YES